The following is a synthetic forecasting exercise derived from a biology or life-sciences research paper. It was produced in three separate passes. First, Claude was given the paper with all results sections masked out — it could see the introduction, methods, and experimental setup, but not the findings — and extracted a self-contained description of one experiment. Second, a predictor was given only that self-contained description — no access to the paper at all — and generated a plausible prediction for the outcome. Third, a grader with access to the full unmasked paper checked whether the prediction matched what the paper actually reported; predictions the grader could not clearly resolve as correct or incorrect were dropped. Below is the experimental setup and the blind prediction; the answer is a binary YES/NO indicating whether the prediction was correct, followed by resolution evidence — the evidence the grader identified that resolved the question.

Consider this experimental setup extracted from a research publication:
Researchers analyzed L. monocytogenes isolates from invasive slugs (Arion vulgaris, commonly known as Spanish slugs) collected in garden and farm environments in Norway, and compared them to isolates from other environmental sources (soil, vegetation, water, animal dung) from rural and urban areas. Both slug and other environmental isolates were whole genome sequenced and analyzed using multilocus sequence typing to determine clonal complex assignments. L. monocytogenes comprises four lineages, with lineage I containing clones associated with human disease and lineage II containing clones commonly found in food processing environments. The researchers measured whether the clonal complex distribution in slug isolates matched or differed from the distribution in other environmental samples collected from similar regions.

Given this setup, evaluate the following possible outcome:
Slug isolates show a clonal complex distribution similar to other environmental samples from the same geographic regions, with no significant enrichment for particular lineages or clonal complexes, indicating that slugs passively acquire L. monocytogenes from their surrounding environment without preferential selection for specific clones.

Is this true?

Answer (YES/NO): NO